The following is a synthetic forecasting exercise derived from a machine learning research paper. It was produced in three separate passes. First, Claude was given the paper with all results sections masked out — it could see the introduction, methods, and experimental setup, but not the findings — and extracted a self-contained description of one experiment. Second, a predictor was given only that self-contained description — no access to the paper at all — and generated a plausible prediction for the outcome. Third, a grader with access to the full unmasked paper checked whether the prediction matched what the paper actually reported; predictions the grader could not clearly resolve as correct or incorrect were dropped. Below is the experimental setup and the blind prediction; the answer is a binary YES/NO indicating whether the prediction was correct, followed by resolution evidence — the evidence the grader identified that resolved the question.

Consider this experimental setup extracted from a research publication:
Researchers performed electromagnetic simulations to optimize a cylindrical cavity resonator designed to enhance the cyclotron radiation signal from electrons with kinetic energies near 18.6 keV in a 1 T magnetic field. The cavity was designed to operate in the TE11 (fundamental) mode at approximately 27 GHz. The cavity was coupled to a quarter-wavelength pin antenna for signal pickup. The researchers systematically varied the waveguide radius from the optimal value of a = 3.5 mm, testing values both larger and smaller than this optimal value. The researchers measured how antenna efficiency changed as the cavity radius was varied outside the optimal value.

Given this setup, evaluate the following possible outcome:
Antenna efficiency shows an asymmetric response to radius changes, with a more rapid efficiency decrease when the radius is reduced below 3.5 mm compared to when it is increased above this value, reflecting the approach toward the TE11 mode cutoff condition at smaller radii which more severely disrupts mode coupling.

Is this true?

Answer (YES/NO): YES